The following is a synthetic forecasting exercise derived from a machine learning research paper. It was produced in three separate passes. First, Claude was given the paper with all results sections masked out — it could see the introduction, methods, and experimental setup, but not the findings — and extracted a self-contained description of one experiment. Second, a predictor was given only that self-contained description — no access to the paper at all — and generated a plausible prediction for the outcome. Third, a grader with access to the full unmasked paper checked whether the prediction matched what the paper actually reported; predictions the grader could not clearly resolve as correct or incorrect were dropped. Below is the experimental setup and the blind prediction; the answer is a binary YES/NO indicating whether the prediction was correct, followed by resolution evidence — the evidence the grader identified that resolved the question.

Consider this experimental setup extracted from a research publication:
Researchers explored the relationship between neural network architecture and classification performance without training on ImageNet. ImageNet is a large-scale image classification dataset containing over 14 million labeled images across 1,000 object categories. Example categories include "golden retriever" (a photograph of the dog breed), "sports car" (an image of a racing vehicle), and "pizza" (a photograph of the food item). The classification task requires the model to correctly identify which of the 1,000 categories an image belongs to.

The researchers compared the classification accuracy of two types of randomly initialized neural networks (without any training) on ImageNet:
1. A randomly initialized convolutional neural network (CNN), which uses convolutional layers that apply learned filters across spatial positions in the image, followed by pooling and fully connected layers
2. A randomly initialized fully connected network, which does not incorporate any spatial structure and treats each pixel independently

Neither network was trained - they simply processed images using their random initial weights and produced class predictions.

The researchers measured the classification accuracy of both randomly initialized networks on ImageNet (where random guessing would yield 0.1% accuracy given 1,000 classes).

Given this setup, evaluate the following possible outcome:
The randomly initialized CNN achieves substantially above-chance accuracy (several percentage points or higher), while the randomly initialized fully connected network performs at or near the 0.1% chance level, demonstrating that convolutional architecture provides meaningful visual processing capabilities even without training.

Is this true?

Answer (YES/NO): YES